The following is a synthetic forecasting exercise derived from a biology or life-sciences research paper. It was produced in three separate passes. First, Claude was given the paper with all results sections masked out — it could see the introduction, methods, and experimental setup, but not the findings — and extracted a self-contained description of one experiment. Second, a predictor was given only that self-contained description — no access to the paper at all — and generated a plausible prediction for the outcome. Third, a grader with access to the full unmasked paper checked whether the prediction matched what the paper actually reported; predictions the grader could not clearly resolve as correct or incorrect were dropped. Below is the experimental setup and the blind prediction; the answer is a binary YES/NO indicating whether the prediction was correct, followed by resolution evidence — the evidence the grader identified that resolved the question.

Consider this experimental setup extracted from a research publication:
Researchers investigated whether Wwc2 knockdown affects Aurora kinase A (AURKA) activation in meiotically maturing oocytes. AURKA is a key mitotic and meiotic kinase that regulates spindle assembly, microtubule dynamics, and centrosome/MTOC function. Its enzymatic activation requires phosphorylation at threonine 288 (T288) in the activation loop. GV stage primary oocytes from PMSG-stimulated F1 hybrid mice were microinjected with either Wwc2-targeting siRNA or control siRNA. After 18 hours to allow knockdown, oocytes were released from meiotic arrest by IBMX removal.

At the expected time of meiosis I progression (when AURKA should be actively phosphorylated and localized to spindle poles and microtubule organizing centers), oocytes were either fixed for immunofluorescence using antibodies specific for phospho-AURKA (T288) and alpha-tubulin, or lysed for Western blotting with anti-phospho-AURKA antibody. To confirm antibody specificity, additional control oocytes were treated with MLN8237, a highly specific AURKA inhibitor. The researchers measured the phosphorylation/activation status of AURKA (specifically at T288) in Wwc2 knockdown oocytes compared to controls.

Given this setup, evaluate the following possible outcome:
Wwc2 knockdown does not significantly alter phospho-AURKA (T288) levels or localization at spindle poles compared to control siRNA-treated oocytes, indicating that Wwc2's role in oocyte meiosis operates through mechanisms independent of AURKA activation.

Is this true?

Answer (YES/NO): NO